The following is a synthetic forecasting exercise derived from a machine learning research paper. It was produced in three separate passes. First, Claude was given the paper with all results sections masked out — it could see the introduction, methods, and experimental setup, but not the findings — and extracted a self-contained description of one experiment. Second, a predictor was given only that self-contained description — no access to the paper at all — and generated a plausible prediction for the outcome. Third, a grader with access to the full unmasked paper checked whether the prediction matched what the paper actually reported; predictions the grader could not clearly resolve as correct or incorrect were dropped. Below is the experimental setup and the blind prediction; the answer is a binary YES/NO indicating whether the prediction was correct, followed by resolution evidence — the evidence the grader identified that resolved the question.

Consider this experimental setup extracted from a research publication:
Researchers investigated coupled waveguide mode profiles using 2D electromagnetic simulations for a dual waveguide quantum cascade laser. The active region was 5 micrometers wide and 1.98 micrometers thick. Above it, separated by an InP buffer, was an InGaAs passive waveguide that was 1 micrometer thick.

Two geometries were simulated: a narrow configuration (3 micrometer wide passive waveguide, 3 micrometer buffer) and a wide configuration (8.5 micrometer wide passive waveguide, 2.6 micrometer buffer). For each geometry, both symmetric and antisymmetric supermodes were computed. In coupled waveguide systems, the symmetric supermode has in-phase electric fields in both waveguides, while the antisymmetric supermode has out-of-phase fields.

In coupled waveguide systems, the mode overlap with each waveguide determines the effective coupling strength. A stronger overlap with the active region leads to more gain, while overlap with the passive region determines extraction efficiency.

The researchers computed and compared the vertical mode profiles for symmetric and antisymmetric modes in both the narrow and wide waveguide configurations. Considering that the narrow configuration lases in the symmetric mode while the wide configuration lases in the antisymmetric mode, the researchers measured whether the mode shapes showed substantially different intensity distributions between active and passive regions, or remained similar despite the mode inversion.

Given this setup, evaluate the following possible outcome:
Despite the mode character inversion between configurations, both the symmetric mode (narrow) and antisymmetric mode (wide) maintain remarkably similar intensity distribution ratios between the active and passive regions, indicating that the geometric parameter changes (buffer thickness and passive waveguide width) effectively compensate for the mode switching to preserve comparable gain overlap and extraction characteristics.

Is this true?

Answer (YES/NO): YES